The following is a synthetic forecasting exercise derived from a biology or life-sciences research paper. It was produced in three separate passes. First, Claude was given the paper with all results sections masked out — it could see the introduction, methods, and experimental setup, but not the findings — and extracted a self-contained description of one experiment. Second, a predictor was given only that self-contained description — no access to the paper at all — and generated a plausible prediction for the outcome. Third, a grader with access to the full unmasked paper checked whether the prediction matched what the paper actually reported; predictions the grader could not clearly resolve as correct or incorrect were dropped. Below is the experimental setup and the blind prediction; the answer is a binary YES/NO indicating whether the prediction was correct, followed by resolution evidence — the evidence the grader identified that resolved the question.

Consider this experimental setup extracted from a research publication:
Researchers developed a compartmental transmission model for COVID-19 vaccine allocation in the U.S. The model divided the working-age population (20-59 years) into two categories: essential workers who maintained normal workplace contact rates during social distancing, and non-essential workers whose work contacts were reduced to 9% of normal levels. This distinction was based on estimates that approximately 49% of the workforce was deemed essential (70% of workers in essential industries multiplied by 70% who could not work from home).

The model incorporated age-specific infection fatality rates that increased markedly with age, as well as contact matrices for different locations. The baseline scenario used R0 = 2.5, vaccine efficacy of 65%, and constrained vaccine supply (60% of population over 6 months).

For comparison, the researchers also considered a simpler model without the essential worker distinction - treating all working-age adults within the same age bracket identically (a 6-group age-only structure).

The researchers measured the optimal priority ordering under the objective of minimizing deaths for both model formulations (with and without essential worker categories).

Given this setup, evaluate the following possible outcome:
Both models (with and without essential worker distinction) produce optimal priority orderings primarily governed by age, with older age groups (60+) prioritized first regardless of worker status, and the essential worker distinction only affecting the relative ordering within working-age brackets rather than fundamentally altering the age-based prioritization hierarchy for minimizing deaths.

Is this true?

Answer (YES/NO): NO